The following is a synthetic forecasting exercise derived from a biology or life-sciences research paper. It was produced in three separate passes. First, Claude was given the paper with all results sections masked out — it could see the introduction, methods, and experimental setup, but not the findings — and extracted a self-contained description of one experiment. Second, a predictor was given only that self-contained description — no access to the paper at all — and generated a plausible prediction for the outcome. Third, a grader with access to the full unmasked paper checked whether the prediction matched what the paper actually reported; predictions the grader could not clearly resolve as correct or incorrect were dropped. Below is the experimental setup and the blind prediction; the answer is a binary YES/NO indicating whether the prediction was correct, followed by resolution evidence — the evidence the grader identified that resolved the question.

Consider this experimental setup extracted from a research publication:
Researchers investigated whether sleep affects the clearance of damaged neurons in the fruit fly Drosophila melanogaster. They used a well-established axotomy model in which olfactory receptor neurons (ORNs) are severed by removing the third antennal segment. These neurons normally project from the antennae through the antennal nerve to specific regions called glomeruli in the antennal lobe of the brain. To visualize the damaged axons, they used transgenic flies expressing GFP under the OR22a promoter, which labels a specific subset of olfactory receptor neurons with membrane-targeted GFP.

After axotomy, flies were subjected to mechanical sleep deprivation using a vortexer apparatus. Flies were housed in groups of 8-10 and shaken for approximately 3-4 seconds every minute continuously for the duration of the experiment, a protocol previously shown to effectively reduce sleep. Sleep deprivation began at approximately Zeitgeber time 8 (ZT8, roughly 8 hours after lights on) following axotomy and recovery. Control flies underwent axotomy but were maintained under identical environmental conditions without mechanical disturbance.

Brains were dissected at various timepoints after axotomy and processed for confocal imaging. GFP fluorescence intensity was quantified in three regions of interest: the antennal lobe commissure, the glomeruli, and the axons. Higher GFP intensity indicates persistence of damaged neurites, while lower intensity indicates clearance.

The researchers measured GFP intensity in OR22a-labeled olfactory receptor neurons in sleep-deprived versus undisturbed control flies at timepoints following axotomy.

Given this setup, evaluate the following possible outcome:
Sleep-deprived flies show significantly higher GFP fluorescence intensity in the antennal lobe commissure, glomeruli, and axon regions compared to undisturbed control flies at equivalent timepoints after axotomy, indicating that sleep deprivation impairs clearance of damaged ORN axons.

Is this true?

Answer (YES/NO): YES